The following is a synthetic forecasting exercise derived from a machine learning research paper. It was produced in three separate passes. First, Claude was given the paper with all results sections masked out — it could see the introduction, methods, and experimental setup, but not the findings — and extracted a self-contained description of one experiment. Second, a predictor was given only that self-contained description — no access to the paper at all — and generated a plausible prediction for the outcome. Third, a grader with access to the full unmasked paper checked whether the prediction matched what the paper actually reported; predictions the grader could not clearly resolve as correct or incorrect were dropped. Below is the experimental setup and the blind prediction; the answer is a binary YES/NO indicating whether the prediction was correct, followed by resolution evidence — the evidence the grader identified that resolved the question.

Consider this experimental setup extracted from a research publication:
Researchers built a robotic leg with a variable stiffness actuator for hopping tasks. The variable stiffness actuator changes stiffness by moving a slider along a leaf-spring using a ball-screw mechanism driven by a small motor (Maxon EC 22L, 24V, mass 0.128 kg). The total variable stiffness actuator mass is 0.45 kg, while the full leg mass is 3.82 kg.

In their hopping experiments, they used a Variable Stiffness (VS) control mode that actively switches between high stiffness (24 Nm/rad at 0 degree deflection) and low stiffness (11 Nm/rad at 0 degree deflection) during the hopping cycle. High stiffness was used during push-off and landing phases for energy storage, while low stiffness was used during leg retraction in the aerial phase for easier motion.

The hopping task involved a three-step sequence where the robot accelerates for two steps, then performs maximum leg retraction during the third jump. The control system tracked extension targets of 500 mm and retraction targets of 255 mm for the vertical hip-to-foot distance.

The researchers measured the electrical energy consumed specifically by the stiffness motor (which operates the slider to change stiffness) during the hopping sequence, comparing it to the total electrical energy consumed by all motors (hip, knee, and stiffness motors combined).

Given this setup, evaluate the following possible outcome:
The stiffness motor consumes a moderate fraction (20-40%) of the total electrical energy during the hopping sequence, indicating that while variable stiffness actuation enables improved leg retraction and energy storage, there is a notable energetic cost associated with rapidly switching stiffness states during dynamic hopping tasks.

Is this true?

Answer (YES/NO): NO